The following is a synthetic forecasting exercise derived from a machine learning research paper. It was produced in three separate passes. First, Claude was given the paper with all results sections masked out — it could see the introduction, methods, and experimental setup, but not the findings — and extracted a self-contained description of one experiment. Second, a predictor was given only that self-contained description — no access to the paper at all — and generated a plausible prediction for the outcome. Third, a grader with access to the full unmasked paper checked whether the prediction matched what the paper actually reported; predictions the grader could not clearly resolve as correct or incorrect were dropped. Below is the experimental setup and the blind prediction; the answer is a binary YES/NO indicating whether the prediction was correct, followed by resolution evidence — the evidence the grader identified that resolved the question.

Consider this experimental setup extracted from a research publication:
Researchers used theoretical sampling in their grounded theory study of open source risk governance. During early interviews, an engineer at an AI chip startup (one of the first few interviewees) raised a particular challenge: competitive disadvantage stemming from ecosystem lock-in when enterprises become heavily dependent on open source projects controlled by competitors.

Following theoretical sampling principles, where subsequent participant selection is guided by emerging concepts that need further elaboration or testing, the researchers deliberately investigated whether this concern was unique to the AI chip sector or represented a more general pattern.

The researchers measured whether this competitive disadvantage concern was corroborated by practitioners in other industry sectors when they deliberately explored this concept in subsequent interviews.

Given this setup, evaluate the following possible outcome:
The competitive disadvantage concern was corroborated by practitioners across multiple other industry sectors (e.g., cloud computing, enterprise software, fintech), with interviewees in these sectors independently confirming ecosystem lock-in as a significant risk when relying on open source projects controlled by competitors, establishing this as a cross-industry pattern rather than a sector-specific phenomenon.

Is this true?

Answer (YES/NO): NO